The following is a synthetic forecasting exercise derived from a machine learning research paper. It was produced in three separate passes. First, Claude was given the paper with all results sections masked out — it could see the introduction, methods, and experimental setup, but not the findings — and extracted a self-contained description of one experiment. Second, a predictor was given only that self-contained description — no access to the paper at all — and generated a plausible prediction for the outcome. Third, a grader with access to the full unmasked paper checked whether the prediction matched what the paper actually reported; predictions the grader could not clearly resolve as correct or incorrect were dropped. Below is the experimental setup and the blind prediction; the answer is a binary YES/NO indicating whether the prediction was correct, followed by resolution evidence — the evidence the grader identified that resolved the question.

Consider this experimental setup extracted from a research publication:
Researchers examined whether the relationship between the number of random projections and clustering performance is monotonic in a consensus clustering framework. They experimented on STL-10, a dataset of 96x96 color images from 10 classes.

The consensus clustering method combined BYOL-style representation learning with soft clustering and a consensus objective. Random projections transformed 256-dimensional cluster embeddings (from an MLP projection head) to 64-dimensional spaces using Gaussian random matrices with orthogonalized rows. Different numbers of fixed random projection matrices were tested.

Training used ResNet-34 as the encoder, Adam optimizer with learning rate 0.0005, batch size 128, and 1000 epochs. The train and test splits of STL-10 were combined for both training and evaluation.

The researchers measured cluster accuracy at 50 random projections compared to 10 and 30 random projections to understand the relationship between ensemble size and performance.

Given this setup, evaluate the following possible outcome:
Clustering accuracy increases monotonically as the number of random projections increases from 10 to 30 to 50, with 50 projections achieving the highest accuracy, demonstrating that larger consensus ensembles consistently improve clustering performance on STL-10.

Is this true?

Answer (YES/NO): NO